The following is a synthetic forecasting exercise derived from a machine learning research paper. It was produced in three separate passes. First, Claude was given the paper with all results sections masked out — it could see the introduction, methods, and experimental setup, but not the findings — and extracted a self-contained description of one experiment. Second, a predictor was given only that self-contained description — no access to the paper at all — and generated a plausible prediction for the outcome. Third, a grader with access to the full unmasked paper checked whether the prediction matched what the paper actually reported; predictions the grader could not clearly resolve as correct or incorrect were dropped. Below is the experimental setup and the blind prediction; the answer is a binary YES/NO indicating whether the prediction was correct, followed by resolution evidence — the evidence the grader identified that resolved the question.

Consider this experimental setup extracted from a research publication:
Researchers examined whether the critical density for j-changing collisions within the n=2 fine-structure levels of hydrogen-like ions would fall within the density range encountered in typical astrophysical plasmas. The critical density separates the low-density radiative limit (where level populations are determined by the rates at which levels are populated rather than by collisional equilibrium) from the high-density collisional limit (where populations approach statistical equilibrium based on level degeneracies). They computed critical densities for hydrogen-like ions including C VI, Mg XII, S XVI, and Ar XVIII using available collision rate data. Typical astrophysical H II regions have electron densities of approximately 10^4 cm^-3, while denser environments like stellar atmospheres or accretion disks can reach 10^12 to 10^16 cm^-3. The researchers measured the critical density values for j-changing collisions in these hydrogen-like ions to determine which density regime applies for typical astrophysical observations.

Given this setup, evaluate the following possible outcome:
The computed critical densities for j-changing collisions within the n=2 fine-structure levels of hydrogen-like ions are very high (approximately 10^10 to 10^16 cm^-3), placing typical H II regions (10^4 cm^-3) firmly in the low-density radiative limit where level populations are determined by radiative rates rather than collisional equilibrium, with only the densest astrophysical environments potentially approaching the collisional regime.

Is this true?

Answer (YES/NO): NO